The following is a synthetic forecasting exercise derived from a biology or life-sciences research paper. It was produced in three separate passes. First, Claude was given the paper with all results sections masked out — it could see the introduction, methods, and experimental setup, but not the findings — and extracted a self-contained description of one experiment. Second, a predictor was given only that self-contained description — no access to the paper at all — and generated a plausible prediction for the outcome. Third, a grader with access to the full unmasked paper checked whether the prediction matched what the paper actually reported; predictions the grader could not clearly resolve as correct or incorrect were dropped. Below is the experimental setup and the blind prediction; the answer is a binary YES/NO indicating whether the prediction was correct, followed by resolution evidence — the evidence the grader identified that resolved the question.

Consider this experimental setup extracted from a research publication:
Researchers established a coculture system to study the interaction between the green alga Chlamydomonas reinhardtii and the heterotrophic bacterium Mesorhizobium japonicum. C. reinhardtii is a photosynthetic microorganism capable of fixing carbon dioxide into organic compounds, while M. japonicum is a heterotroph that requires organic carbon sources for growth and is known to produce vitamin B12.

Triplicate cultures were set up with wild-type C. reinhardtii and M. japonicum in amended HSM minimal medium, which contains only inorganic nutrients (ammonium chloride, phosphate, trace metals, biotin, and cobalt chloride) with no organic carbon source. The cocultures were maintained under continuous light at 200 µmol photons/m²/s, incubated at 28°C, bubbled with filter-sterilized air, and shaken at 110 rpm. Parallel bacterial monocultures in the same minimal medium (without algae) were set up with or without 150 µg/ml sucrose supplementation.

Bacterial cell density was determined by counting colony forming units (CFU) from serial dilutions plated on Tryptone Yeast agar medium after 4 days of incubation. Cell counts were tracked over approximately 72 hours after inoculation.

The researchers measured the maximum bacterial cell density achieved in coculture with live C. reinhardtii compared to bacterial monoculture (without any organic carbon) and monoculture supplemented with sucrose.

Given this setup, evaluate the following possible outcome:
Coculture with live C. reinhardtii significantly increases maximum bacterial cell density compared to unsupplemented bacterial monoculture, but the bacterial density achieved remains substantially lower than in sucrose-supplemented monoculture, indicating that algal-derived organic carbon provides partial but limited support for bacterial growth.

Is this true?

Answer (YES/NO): NO